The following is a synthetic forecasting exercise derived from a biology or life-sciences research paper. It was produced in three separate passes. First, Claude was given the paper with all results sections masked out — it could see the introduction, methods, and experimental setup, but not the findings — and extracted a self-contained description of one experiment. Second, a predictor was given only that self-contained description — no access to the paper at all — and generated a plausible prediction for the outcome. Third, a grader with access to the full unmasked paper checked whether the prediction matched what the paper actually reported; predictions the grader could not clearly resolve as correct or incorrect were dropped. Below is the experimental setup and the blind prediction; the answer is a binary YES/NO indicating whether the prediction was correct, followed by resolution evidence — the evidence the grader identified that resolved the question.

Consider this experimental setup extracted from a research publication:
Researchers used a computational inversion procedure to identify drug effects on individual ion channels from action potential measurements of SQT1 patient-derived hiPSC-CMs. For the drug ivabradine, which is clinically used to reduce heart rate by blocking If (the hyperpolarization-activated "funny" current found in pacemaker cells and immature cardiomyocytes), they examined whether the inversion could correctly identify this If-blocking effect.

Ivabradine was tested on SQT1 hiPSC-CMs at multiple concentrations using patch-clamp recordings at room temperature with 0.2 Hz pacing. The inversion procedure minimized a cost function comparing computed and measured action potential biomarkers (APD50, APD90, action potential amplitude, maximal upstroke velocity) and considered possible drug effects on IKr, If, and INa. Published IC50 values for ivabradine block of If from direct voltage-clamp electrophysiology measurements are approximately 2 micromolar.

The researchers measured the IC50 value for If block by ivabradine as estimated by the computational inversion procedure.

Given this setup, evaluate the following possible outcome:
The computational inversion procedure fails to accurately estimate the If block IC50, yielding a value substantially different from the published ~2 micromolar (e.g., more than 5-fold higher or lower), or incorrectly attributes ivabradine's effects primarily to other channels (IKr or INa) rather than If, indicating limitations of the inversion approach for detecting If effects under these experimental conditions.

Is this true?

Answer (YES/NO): YES